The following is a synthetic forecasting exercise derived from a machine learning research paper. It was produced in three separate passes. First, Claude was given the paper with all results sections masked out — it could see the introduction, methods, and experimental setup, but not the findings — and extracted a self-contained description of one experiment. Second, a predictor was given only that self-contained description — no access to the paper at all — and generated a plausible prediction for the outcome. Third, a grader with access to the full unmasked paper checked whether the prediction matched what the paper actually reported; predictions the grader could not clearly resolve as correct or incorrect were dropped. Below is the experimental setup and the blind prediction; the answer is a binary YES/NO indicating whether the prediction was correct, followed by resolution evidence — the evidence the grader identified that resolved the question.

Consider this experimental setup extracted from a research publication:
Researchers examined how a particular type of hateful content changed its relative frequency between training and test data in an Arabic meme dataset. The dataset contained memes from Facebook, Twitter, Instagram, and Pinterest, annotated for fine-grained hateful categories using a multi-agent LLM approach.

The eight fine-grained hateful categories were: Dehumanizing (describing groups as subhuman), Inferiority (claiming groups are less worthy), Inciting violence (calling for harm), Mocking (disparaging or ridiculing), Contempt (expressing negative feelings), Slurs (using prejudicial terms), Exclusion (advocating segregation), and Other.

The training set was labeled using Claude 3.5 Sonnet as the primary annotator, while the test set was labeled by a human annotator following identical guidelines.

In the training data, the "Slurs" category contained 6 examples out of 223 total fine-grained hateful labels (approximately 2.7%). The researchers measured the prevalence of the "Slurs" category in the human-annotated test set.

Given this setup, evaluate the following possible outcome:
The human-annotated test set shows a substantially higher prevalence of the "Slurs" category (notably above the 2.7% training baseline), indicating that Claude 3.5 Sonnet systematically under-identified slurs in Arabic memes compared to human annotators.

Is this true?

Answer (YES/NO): YES